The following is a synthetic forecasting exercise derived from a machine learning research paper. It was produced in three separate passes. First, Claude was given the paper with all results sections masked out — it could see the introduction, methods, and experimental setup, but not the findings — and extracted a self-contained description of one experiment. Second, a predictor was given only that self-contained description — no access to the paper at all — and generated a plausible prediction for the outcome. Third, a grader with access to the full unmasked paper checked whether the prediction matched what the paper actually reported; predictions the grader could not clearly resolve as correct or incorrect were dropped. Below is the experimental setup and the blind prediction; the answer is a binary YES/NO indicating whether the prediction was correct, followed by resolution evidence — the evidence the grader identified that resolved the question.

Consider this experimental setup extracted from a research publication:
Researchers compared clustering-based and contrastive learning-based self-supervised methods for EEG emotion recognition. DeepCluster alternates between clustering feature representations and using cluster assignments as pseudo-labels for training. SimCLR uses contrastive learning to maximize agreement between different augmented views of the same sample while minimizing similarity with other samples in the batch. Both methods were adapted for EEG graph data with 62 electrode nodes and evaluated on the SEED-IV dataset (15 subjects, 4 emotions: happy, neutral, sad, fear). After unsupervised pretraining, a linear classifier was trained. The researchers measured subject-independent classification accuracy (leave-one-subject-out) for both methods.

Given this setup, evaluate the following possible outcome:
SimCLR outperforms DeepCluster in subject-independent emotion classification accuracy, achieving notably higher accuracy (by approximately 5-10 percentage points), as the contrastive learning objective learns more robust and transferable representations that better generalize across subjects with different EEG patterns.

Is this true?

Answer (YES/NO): YES